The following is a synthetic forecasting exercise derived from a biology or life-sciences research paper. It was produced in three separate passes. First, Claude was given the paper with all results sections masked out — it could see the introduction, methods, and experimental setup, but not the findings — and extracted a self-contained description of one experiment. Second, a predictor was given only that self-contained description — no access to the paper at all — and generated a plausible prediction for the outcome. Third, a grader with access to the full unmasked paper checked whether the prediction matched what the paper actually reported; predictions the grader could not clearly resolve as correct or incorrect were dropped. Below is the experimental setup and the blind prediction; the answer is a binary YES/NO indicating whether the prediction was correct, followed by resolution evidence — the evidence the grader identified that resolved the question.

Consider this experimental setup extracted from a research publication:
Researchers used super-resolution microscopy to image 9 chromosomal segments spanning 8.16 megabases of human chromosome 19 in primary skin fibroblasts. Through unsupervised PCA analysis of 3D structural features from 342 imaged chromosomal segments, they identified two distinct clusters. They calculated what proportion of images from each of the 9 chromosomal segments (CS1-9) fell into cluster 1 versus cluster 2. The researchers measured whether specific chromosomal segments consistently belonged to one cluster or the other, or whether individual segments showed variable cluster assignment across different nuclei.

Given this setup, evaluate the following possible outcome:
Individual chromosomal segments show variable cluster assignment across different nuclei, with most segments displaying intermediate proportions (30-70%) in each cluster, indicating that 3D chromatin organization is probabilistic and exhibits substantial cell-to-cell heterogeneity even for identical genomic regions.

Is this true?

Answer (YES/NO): NO